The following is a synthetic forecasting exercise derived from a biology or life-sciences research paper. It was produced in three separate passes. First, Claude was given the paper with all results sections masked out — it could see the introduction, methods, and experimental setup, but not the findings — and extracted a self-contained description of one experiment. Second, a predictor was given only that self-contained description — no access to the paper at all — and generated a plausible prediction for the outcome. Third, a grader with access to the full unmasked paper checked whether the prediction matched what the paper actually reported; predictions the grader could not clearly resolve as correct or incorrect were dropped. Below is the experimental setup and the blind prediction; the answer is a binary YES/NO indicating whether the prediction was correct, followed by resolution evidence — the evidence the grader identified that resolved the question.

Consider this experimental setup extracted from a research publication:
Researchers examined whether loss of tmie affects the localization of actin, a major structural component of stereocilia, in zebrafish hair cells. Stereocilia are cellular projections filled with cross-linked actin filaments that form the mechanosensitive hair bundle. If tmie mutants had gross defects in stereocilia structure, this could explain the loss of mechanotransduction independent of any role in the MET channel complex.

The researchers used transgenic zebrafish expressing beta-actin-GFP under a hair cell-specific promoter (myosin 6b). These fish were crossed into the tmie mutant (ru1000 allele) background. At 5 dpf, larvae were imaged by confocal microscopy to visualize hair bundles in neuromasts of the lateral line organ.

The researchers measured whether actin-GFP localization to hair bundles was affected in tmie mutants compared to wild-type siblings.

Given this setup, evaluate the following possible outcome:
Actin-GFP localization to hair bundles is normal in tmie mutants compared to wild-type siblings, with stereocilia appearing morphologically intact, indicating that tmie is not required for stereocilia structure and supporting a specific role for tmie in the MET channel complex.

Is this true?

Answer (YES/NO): NO